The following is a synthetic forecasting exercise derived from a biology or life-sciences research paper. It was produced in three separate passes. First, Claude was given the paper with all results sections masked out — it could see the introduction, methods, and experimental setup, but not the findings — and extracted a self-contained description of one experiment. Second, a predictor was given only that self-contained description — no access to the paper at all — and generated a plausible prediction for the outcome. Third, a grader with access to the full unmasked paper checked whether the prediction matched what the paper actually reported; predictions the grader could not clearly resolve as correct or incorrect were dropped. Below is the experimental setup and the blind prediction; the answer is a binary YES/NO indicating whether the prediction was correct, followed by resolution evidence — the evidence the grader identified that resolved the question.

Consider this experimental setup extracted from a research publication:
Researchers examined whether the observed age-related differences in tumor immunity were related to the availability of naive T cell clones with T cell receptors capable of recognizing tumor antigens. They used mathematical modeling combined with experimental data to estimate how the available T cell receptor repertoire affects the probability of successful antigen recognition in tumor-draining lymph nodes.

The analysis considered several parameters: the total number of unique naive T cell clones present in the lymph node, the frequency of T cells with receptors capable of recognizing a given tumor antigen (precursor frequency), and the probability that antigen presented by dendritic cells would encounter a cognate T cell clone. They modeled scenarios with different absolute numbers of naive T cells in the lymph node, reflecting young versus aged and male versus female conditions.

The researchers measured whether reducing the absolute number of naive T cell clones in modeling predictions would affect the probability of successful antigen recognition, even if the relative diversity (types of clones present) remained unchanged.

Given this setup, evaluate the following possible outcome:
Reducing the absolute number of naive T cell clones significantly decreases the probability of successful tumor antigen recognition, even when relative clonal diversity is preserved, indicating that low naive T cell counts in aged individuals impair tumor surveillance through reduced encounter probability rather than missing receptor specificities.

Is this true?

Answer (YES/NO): YES